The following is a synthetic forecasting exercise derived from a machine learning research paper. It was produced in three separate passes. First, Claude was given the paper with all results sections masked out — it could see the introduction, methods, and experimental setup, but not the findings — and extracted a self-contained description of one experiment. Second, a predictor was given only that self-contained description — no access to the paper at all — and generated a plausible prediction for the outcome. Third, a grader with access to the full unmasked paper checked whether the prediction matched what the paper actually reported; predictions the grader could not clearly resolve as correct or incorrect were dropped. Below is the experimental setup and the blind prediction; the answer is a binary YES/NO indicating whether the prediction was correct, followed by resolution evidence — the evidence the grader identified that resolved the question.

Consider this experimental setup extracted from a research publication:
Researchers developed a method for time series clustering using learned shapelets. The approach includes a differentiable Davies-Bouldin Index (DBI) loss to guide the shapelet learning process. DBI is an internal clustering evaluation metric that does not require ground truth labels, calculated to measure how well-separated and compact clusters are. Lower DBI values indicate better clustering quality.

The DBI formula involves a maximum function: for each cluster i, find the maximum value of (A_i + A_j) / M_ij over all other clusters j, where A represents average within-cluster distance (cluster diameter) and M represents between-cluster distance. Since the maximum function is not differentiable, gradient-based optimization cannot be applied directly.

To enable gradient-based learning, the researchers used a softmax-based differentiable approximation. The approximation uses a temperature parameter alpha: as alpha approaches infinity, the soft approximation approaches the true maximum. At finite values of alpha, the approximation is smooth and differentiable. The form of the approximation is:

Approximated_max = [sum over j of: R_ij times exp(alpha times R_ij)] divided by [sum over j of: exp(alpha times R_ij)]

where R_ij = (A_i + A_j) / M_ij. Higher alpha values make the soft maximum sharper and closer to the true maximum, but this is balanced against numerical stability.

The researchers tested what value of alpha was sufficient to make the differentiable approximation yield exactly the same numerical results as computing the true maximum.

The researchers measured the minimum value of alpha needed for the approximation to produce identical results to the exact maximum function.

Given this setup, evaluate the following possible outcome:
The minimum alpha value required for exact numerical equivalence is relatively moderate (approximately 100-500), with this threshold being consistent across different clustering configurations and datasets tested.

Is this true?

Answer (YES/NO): NO